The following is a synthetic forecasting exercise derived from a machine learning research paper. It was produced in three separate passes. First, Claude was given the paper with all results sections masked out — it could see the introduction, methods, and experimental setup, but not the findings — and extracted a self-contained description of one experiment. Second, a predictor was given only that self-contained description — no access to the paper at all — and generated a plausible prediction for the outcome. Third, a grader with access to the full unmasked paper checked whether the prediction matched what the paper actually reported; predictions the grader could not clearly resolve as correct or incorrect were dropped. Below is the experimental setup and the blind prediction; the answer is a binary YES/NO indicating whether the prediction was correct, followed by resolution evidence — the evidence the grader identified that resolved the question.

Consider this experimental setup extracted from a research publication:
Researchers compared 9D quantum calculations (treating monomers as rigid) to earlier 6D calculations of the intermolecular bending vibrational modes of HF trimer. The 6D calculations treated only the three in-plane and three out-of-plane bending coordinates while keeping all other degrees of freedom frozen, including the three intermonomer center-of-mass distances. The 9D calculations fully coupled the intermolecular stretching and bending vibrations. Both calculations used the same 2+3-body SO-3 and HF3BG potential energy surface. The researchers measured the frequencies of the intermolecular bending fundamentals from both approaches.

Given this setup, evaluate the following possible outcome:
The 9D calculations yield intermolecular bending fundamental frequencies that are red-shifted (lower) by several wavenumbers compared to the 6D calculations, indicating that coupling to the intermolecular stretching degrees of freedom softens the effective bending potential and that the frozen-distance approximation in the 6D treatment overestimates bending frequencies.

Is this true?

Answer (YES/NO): YES